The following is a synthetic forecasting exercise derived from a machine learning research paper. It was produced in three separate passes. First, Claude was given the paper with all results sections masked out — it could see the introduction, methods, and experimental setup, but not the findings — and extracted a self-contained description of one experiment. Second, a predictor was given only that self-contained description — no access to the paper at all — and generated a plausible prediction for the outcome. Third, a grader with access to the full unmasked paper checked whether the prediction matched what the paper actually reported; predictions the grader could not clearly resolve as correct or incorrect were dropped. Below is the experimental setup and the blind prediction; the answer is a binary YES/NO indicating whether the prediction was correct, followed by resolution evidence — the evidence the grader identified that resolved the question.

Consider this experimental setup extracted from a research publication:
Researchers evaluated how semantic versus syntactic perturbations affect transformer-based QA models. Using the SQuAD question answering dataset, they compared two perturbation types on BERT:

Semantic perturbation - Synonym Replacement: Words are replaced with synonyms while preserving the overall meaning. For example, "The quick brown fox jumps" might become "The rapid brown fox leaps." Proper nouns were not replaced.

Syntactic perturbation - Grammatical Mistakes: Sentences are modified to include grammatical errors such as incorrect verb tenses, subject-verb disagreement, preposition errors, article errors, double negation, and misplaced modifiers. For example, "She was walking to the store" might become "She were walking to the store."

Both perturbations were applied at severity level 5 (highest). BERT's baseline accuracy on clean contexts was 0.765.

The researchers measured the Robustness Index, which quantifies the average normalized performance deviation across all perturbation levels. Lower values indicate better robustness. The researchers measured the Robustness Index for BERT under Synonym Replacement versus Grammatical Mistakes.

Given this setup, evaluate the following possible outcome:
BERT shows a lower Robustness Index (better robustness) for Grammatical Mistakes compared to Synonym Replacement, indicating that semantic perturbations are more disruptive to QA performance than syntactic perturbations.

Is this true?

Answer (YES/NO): YES